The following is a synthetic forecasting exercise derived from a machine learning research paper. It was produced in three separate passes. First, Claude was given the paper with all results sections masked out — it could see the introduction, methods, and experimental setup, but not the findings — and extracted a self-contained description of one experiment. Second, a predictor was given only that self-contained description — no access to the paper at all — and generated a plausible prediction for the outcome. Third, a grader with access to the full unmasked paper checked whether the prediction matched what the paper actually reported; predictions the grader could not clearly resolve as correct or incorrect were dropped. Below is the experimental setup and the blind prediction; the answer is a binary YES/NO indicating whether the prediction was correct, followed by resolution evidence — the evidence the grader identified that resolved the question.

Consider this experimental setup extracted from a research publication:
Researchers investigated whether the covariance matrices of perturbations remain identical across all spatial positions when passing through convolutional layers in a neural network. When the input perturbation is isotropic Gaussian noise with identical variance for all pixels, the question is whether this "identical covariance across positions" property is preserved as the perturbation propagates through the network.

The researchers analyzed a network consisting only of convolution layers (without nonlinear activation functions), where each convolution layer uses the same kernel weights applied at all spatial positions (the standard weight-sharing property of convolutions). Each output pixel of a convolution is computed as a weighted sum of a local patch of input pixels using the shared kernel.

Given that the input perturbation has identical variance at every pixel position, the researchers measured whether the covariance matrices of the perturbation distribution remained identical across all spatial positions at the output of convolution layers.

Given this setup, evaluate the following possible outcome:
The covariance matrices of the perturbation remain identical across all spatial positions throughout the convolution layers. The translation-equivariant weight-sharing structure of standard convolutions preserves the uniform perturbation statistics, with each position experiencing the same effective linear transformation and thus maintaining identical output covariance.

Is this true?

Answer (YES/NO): YES